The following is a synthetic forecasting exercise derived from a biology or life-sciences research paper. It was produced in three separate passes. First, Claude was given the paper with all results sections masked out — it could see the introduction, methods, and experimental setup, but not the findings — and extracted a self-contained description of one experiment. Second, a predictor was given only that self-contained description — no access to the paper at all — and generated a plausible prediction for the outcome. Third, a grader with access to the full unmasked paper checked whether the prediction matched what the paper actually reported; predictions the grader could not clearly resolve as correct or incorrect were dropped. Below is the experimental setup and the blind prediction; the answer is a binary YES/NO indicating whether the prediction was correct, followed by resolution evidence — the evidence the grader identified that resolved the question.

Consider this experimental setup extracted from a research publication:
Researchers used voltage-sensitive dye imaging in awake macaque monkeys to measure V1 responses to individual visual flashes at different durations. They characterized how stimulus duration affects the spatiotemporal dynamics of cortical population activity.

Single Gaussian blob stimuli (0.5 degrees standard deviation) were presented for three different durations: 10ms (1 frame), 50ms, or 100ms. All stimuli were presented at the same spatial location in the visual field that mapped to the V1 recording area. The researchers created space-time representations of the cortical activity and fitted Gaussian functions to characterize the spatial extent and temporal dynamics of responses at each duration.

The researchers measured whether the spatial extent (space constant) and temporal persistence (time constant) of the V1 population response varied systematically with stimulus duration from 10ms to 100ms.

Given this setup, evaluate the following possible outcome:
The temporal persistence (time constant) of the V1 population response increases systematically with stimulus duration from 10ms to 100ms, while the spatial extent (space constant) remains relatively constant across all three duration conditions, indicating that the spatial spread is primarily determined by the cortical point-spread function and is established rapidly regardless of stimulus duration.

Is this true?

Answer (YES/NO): NO